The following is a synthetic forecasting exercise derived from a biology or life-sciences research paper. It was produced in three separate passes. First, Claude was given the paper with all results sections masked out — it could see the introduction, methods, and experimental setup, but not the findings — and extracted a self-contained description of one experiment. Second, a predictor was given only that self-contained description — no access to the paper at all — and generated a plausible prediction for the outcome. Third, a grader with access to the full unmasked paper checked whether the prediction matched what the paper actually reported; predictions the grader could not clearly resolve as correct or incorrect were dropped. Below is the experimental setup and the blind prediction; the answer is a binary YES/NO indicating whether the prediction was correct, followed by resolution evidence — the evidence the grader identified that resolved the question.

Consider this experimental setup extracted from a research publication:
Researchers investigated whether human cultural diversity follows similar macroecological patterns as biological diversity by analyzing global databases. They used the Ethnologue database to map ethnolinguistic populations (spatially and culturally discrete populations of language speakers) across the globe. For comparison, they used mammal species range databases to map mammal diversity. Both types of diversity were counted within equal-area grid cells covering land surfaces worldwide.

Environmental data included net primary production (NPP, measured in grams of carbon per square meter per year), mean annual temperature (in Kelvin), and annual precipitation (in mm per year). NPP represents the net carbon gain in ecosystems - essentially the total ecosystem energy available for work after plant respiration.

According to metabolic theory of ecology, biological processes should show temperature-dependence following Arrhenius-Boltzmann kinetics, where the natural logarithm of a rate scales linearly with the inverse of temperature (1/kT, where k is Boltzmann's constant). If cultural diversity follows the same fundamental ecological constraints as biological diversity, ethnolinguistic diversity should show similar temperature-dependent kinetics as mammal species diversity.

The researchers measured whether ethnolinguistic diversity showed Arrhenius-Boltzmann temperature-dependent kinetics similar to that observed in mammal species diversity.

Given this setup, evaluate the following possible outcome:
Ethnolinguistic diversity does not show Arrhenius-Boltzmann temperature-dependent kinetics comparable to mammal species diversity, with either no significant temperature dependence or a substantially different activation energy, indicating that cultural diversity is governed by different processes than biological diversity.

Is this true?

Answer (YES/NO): NO